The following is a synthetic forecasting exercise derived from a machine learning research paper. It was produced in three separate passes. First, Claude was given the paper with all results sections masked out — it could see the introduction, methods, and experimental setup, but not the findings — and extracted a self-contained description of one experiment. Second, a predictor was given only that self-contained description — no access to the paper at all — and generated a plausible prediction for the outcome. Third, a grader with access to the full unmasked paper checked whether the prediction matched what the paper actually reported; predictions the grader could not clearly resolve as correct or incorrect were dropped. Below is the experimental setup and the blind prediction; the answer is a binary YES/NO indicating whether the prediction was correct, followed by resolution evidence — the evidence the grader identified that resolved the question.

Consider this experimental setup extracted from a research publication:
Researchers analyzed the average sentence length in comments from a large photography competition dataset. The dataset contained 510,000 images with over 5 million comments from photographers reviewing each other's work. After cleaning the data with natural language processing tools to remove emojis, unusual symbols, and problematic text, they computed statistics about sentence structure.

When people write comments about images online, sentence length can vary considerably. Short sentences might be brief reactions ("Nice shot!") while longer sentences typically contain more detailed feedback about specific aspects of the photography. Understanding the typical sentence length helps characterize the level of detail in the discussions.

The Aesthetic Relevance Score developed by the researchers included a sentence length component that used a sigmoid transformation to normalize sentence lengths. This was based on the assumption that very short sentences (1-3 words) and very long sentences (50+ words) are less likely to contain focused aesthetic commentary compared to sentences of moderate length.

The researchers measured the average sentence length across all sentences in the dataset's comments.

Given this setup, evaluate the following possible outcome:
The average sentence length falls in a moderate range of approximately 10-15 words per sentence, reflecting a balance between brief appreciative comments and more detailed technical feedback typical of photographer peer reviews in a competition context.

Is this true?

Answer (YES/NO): NO